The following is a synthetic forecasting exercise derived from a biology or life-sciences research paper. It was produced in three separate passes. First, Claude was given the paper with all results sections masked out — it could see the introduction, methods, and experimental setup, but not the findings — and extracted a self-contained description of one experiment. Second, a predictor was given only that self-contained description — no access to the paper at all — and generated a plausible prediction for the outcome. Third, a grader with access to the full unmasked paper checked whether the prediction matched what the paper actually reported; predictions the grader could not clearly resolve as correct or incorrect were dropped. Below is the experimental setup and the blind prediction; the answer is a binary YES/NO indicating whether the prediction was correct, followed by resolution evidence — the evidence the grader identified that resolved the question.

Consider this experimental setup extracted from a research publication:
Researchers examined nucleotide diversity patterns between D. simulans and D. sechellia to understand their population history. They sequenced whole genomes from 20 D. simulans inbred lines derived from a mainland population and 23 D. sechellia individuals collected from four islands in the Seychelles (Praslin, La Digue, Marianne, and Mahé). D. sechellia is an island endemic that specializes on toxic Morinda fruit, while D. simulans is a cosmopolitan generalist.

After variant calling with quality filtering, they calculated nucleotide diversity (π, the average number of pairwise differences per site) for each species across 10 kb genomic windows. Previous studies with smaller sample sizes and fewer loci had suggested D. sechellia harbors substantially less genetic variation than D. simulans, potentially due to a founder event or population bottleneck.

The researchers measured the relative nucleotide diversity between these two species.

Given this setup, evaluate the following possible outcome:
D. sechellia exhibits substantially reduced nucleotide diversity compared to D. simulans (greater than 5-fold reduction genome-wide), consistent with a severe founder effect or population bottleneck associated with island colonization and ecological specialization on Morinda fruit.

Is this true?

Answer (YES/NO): YES